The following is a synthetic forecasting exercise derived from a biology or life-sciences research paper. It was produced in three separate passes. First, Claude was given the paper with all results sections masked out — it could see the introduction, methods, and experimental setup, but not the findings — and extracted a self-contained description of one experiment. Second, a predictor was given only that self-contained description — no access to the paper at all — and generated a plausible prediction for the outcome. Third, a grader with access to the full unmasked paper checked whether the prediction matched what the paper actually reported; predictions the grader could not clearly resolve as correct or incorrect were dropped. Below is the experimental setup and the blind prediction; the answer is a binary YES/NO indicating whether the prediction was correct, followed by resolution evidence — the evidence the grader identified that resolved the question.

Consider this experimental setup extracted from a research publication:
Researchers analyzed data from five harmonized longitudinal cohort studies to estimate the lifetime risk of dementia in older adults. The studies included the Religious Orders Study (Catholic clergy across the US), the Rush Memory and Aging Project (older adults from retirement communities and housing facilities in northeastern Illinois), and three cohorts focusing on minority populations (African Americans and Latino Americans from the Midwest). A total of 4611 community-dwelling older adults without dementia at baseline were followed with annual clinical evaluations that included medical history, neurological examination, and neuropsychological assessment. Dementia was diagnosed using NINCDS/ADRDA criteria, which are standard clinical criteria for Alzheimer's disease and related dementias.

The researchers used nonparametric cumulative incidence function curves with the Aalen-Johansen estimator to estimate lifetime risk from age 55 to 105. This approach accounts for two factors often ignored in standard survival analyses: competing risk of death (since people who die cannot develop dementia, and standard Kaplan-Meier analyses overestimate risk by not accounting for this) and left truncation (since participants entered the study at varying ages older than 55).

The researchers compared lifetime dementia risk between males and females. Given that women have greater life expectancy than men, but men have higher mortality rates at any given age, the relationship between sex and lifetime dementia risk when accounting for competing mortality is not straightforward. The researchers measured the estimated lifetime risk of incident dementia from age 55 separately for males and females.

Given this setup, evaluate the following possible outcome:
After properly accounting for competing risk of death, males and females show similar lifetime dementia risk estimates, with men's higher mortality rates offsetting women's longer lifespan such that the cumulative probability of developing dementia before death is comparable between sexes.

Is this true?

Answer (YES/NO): NO